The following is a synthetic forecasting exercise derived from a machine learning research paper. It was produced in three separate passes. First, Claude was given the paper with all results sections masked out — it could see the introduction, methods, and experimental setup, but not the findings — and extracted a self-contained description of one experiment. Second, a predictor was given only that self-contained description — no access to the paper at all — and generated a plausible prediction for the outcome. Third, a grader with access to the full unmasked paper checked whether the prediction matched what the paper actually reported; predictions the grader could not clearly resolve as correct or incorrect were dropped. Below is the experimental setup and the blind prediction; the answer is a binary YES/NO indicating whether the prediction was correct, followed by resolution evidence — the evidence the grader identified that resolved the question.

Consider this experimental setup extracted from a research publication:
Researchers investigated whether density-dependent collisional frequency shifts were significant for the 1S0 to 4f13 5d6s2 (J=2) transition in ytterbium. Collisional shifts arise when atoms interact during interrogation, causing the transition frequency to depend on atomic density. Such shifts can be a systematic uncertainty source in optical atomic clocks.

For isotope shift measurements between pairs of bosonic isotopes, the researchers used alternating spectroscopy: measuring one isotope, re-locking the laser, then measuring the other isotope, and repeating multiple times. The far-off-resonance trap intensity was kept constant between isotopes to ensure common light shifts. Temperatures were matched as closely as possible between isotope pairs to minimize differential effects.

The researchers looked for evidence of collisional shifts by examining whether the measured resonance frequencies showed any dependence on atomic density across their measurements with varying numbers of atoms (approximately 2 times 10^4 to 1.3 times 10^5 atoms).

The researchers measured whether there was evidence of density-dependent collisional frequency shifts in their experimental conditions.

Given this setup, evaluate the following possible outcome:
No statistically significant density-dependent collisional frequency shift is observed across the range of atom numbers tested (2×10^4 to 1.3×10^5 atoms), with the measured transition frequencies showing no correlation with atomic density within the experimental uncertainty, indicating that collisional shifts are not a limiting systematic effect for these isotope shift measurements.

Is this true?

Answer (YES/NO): YES